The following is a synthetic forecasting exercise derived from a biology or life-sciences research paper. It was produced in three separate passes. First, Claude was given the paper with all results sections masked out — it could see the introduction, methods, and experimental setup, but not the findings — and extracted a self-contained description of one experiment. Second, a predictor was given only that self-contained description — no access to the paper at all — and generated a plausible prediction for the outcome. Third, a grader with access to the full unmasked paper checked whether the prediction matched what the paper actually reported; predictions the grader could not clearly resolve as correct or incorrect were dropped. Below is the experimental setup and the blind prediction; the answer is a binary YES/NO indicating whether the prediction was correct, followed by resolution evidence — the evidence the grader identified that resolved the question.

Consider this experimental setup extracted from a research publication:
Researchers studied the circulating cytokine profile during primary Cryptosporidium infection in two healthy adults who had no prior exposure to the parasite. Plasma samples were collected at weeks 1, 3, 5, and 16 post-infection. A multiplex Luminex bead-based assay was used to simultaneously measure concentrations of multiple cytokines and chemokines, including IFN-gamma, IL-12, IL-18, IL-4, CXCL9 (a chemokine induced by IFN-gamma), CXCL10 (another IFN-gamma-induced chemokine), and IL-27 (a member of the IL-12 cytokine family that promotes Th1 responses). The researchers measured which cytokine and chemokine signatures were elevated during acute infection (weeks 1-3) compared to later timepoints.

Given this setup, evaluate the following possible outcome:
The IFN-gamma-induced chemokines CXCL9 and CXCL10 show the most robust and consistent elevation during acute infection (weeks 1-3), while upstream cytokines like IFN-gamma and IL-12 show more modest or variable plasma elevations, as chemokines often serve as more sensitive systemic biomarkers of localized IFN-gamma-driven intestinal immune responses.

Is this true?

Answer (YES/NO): YES